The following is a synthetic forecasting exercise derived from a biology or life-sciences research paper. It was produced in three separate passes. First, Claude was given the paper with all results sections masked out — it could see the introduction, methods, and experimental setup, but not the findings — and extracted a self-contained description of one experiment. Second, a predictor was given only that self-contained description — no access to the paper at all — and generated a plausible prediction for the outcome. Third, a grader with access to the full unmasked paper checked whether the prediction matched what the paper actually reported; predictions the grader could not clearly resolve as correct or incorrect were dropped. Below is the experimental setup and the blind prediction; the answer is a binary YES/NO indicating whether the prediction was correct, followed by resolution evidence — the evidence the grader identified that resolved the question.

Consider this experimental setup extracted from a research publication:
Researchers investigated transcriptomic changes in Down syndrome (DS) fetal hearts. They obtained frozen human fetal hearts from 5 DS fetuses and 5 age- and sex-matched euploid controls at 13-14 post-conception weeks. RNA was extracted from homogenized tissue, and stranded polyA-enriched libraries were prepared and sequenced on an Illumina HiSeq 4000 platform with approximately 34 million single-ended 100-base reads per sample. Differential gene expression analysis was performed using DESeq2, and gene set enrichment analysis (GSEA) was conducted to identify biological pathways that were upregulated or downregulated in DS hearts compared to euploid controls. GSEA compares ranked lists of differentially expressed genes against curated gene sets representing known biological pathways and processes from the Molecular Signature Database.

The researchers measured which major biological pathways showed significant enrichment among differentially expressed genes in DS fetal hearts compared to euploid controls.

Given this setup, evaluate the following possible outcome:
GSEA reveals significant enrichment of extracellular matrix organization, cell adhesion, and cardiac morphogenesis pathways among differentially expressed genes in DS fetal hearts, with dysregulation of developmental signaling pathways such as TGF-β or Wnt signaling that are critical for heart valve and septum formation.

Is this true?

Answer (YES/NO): NO